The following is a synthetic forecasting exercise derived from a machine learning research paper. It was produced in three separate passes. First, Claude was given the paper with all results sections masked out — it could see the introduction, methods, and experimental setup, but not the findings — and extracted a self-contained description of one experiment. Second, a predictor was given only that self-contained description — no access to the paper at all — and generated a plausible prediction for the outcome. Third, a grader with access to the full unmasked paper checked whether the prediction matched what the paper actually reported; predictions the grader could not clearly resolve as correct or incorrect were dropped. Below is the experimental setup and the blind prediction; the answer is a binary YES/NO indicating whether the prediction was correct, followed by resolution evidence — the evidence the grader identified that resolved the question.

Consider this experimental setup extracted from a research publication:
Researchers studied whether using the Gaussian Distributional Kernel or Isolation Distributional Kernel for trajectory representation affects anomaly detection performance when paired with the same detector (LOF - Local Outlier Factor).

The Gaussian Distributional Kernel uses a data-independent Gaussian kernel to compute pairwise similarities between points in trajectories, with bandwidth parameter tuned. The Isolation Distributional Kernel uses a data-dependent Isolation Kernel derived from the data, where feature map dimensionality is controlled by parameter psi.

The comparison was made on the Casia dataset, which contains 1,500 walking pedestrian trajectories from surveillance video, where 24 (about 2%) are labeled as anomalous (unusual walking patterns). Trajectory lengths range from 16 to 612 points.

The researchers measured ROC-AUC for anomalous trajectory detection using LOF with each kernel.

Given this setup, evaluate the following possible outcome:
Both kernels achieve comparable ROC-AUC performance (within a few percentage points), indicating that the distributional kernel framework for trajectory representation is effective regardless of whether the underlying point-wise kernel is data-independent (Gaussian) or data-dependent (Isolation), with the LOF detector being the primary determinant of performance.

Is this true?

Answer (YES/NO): NO